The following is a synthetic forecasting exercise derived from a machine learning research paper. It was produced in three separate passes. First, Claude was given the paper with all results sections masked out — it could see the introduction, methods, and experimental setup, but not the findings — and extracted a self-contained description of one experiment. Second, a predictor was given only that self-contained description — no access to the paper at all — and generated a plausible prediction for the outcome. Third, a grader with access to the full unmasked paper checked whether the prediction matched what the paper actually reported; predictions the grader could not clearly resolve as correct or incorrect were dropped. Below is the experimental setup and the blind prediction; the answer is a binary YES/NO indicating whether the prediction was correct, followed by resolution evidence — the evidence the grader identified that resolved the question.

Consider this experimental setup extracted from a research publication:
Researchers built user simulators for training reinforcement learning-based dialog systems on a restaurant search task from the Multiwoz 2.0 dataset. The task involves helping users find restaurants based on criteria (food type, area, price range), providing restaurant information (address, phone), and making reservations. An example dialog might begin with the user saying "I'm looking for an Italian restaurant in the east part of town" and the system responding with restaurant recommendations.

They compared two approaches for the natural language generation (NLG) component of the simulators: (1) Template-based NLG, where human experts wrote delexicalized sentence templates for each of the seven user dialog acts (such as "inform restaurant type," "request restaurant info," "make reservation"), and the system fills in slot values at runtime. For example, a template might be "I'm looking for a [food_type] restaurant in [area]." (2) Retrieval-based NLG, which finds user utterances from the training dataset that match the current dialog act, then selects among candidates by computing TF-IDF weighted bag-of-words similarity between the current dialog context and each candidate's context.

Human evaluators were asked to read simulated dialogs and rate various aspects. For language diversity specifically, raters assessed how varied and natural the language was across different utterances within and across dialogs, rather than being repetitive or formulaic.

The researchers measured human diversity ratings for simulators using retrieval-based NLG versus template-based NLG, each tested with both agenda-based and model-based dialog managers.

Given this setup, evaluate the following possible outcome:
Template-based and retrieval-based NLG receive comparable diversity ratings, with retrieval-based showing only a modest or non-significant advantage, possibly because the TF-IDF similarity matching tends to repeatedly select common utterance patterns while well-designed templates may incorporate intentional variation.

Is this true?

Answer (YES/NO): NO